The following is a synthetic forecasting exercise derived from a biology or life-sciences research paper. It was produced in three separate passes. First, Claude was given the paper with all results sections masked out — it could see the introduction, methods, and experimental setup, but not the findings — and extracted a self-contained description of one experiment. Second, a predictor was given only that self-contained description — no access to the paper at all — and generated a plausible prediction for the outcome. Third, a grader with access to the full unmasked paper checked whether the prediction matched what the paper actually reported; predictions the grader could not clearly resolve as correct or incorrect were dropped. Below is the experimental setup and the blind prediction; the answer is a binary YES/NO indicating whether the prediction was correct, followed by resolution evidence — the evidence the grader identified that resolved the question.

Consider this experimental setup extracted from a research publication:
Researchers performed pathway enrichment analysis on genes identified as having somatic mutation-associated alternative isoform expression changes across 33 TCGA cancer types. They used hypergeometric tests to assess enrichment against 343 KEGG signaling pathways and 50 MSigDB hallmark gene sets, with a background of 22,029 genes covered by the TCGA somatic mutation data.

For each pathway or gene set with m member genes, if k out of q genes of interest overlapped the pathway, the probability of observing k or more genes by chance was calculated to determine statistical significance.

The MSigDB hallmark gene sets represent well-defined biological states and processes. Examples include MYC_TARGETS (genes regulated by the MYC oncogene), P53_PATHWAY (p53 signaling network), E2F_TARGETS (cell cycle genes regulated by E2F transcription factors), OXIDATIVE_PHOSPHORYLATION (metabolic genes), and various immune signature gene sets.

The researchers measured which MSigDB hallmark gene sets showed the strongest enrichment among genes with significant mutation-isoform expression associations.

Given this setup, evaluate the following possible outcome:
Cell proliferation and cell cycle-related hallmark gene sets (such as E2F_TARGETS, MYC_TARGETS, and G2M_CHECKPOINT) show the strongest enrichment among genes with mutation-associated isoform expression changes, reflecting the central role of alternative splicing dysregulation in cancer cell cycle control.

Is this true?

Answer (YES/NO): NO